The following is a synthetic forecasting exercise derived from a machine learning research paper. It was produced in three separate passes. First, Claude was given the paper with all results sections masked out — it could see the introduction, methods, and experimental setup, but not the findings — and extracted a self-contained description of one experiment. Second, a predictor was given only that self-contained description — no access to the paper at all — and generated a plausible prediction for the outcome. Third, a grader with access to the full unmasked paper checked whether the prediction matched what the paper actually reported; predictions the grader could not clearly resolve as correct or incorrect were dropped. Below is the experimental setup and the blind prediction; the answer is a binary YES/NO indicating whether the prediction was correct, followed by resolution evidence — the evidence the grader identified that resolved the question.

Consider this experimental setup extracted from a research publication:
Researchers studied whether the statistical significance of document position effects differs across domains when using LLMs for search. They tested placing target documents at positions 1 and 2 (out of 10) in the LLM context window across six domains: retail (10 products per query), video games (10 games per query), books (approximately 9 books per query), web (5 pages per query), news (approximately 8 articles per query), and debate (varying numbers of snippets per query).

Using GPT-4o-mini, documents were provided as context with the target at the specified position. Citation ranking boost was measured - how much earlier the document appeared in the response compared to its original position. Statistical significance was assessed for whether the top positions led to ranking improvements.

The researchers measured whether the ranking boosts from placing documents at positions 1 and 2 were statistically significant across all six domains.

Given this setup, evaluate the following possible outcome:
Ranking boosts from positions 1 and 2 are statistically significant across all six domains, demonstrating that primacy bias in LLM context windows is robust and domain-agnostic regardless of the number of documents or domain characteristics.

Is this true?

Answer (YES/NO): YES